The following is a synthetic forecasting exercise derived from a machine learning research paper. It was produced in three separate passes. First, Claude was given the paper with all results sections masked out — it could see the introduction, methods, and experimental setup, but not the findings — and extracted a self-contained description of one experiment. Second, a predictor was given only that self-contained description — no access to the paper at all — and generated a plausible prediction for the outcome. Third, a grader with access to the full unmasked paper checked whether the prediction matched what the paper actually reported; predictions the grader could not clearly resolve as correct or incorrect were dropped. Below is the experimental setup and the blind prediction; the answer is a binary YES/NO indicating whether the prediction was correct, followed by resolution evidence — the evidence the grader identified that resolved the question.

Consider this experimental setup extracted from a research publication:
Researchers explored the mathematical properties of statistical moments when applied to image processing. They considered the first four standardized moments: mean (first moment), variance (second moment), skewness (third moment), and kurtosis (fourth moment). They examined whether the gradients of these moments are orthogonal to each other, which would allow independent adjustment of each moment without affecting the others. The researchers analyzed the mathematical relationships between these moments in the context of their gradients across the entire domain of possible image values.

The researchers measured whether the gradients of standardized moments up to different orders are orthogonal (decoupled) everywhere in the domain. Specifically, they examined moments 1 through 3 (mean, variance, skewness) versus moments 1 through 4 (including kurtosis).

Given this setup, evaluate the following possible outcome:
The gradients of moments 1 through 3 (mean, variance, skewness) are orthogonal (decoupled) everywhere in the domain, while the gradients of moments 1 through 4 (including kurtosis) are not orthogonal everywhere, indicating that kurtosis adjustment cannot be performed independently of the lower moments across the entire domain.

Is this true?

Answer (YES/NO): YES